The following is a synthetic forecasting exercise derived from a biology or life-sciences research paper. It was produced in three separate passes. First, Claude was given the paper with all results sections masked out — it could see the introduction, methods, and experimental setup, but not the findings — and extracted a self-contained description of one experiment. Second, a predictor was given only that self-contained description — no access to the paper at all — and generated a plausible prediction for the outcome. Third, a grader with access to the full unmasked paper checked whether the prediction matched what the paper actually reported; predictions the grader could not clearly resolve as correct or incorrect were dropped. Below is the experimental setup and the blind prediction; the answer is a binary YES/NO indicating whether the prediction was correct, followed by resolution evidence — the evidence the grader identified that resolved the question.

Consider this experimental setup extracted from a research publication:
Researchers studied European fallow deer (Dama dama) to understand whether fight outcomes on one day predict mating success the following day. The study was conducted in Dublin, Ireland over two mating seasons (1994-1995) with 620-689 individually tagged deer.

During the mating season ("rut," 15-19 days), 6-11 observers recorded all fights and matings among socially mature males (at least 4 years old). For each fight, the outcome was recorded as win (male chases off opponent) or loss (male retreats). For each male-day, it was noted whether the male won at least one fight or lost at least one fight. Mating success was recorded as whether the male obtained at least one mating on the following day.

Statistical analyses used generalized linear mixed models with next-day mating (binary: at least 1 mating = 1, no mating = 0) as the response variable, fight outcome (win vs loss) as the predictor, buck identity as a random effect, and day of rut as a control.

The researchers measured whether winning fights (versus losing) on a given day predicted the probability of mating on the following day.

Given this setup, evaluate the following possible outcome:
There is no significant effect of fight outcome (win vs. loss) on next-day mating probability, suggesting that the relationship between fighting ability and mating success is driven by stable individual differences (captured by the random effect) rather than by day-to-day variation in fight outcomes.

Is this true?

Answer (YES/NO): YES